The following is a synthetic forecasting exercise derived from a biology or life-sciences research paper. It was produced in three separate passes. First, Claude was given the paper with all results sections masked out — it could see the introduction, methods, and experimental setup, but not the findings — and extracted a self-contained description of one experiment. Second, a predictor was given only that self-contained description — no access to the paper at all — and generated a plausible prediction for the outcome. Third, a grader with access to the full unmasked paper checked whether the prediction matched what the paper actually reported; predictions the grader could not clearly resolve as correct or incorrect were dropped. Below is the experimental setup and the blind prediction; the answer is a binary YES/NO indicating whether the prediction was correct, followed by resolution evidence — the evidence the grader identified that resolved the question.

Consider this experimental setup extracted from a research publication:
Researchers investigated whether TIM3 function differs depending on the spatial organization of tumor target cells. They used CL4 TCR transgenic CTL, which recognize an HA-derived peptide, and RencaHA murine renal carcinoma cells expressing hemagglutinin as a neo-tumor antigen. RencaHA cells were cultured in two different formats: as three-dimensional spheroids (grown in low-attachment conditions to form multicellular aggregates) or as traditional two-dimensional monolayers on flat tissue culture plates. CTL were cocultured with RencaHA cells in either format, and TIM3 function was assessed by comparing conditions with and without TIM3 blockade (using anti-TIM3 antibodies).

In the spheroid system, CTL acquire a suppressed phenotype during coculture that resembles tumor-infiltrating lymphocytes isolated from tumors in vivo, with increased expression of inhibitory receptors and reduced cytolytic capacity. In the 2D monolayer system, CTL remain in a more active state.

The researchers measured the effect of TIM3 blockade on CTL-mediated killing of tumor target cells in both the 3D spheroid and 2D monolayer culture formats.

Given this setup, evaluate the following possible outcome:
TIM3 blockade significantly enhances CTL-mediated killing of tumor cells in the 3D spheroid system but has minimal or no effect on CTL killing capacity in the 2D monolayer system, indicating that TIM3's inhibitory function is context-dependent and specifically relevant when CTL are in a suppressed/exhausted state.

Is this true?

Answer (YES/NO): NO